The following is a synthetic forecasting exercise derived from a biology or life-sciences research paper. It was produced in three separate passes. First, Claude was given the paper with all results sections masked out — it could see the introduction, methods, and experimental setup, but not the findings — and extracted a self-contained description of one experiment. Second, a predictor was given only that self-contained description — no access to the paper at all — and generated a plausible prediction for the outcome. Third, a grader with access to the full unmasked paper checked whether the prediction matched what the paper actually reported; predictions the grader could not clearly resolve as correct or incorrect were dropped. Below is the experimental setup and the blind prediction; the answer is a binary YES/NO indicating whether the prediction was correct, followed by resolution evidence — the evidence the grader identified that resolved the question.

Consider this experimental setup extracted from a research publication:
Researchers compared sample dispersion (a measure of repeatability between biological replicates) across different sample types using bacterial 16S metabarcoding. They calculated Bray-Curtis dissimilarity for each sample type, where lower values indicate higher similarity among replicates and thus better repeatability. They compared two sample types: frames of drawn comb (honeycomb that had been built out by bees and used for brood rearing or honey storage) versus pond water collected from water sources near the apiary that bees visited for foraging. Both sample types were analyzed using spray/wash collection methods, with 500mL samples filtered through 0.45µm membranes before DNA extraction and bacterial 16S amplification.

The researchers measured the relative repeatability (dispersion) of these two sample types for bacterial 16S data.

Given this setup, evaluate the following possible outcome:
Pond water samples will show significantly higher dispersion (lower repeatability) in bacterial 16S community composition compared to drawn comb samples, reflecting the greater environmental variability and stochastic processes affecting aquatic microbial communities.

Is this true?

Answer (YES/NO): YES